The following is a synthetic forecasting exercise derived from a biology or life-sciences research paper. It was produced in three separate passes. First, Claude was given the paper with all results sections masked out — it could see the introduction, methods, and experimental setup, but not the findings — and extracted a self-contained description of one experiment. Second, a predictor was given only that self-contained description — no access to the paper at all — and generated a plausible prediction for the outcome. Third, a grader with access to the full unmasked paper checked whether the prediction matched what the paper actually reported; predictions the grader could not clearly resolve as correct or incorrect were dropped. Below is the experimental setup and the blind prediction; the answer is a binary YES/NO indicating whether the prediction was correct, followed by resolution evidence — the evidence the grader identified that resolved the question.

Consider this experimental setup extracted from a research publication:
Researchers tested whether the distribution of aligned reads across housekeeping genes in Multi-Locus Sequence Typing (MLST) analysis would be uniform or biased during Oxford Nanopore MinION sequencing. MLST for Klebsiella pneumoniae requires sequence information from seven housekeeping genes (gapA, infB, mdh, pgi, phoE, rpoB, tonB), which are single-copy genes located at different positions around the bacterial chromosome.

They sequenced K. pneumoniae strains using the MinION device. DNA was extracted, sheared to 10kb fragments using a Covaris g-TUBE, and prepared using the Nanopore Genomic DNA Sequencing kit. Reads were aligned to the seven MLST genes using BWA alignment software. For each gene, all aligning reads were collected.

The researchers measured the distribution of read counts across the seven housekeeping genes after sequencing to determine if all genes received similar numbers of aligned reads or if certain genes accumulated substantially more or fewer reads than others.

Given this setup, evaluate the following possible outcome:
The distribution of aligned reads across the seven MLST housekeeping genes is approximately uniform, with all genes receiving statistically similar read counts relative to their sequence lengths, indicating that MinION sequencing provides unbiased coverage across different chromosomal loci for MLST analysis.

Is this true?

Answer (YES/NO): NO